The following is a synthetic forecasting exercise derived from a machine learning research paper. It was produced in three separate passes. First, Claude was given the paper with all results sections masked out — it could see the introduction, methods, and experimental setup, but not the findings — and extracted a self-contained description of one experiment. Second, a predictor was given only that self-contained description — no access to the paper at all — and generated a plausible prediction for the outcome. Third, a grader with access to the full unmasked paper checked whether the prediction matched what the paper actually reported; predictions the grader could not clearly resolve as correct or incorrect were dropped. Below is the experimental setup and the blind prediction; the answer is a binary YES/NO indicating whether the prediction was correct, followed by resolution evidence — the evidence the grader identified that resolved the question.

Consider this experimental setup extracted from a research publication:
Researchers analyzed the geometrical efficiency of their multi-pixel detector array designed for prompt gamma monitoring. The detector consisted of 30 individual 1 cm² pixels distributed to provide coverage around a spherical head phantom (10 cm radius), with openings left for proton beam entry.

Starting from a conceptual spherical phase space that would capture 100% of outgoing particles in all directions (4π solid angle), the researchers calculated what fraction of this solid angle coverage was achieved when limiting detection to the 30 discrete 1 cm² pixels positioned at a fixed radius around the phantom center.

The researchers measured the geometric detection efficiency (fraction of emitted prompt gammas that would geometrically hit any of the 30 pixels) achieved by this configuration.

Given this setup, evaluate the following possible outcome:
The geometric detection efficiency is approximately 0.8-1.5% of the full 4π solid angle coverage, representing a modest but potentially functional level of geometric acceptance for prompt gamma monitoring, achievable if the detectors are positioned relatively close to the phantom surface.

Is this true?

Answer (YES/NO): NO